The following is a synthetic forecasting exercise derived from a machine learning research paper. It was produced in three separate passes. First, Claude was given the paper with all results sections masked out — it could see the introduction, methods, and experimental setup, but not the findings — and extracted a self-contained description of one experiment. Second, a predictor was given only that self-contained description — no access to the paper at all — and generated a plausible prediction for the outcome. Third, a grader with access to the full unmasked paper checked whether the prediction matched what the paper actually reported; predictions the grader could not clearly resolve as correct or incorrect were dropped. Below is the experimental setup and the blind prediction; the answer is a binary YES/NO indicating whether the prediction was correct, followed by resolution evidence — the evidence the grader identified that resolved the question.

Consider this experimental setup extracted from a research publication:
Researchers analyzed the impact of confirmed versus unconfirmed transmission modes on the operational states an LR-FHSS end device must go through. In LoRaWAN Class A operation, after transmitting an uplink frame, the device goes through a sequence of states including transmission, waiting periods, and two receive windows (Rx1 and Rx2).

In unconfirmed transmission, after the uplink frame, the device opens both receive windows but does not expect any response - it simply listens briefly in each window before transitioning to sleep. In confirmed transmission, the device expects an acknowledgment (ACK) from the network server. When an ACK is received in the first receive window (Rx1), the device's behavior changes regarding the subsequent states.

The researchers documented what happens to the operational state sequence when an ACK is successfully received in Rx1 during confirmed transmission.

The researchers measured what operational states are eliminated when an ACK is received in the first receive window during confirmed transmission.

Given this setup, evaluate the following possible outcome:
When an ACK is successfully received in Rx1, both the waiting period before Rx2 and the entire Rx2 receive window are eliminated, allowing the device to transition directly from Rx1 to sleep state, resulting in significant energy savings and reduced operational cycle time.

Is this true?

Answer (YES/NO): YES